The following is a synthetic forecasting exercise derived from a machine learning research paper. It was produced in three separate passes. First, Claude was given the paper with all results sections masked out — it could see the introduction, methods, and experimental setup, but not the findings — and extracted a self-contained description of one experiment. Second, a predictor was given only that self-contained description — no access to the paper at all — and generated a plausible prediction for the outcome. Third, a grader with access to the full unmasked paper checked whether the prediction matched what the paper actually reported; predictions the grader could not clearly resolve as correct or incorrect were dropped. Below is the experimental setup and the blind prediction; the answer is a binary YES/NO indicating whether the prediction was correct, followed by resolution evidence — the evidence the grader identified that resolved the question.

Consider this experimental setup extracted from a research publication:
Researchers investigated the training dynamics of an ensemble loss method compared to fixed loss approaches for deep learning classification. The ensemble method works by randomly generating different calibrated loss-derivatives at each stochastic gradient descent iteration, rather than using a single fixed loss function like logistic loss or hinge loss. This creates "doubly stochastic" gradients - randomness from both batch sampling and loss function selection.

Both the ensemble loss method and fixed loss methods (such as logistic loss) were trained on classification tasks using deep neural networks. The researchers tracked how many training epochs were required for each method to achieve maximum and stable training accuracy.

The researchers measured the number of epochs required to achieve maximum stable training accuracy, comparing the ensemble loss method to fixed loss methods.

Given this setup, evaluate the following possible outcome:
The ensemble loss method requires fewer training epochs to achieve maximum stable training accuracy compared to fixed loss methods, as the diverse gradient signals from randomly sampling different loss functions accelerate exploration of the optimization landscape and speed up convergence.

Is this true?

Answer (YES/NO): NO